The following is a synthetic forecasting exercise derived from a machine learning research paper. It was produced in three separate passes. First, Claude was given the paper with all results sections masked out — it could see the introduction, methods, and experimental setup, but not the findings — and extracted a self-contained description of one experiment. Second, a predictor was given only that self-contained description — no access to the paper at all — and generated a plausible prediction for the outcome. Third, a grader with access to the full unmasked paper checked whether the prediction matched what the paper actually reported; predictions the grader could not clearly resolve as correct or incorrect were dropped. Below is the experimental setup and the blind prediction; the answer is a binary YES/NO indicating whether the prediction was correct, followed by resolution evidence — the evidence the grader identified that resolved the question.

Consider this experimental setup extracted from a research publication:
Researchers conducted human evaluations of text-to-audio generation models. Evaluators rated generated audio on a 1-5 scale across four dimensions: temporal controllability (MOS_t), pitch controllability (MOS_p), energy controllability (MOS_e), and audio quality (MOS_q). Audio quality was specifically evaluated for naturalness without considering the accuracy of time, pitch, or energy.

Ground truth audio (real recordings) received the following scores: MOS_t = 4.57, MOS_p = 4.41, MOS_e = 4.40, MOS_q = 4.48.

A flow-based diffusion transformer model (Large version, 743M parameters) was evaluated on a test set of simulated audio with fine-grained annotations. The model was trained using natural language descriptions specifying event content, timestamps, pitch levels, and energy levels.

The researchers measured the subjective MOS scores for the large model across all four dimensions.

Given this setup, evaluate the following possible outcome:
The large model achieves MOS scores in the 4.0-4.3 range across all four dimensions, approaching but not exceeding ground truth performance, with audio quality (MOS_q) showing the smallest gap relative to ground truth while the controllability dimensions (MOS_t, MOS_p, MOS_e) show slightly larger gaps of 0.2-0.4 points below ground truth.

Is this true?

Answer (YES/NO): NO